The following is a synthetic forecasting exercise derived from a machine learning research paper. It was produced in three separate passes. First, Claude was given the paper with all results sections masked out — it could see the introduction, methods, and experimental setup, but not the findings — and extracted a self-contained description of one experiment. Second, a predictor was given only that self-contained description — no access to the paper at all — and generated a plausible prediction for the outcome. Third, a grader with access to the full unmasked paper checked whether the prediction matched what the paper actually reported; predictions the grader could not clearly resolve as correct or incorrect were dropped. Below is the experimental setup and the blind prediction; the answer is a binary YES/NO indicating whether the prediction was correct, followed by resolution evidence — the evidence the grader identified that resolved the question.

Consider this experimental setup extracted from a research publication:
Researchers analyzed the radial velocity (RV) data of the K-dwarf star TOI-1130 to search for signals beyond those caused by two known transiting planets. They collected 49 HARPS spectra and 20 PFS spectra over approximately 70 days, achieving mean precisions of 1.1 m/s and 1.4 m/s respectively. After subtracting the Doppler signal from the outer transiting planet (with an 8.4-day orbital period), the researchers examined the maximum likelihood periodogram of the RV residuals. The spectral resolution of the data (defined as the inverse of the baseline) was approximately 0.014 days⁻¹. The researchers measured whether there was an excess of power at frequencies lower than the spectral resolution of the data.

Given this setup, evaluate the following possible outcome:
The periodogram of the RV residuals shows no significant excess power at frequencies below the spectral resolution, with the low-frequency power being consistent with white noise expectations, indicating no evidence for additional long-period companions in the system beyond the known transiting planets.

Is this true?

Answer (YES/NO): NO